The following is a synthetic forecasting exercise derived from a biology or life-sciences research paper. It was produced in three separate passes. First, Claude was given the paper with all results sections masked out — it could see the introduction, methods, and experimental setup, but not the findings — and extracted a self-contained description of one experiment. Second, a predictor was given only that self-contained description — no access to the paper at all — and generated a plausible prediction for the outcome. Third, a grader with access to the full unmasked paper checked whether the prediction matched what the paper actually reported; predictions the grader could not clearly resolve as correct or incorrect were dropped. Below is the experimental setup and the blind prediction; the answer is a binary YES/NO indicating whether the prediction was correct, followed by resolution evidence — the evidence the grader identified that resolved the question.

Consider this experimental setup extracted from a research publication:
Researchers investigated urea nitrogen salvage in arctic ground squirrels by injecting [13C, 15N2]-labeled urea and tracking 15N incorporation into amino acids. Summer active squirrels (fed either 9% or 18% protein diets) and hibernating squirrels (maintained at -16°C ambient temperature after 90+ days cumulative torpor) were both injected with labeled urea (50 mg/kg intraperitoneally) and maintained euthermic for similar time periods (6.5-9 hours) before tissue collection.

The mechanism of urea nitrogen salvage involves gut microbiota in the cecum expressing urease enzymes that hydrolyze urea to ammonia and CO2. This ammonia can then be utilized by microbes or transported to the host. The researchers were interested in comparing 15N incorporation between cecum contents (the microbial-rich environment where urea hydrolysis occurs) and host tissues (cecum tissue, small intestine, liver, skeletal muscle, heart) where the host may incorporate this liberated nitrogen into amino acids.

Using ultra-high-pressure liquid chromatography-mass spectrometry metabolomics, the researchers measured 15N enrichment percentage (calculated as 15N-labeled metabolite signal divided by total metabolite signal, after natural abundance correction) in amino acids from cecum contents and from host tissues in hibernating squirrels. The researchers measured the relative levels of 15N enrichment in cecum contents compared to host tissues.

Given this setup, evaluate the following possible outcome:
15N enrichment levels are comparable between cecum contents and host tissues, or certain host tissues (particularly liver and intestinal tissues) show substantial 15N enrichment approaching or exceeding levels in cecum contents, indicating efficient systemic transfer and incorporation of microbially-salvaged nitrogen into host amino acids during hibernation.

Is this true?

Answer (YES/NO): YES